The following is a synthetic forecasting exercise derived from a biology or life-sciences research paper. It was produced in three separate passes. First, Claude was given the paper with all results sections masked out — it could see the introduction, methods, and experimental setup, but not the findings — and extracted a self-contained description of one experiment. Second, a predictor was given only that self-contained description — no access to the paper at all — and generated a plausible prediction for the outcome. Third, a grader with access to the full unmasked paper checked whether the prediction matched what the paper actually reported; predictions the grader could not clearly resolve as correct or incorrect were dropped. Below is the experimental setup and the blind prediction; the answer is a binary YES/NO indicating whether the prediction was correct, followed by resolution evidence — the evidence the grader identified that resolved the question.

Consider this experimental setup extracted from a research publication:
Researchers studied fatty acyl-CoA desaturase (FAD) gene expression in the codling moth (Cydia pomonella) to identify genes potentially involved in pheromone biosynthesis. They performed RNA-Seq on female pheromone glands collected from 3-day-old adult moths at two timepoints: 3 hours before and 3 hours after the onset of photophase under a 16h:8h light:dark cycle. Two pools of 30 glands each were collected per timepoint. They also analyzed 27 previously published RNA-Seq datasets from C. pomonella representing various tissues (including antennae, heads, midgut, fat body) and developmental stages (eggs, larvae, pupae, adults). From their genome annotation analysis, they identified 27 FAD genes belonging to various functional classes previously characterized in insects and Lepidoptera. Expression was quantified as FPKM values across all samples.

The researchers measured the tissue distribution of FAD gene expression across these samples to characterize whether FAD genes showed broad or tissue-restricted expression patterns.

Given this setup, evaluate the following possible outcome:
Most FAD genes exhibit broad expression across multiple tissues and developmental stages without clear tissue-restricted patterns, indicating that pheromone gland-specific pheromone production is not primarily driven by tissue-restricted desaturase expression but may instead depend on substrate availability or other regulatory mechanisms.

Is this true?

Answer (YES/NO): NO